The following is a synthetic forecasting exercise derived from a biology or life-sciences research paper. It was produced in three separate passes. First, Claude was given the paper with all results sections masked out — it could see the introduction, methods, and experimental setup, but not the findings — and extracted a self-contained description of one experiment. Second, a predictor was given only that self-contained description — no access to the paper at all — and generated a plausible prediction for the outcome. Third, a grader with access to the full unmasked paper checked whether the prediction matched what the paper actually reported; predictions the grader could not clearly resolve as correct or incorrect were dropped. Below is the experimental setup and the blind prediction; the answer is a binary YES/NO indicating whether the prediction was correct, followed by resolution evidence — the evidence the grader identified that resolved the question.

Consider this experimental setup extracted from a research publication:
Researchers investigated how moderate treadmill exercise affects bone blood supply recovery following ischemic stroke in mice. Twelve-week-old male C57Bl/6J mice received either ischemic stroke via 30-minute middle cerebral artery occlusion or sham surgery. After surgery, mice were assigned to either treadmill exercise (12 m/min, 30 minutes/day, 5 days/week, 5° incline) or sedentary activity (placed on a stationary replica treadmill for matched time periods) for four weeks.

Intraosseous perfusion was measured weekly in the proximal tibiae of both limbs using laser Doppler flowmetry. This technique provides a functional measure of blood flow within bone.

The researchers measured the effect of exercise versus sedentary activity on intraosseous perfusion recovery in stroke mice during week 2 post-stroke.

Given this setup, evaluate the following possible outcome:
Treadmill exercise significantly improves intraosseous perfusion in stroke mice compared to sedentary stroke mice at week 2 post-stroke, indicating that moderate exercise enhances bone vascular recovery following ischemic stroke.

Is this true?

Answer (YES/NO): NO